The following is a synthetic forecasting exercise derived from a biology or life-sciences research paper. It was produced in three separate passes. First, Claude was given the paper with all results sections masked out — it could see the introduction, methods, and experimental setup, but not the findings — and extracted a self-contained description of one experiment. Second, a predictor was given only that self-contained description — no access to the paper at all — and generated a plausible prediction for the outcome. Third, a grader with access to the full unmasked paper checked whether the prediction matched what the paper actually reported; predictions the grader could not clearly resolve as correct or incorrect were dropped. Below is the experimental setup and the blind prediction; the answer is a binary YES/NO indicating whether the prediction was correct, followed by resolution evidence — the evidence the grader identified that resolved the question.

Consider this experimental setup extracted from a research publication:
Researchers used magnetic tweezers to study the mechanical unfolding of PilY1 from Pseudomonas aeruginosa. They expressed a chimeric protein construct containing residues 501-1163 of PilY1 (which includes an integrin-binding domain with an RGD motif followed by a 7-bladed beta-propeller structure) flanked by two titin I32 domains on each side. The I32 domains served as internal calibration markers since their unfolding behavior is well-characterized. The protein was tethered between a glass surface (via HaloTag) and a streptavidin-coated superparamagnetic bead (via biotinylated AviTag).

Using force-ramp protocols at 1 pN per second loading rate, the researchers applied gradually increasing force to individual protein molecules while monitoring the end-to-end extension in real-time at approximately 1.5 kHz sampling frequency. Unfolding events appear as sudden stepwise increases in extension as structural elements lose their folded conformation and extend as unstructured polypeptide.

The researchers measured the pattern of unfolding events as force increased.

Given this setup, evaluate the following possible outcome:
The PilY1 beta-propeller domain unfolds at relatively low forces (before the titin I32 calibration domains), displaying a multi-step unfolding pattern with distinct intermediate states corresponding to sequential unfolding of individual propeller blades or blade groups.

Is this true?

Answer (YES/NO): NO